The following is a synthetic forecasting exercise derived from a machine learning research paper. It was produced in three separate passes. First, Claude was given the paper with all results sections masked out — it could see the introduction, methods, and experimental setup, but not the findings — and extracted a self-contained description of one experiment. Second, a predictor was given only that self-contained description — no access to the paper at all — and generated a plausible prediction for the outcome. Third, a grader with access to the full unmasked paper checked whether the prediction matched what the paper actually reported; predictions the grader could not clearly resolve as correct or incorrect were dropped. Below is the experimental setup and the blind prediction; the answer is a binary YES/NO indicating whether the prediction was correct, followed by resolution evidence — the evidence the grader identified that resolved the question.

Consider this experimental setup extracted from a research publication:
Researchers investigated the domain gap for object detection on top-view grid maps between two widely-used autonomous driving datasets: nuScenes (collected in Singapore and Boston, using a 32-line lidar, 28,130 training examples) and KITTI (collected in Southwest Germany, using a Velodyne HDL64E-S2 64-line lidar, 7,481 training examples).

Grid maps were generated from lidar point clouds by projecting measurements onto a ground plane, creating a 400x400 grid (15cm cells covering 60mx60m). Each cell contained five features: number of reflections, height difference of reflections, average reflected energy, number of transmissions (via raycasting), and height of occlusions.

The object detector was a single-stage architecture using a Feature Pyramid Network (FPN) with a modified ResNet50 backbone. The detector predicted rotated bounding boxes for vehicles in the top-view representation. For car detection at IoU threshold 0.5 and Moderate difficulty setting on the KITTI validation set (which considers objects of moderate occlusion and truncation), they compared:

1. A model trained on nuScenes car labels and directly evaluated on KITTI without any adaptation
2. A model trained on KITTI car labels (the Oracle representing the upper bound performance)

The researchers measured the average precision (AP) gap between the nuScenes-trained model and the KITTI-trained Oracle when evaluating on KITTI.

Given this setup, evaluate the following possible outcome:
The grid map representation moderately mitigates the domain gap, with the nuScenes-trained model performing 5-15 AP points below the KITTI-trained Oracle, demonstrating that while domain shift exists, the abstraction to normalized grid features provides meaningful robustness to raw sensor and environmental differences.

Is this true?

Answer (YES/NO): NO